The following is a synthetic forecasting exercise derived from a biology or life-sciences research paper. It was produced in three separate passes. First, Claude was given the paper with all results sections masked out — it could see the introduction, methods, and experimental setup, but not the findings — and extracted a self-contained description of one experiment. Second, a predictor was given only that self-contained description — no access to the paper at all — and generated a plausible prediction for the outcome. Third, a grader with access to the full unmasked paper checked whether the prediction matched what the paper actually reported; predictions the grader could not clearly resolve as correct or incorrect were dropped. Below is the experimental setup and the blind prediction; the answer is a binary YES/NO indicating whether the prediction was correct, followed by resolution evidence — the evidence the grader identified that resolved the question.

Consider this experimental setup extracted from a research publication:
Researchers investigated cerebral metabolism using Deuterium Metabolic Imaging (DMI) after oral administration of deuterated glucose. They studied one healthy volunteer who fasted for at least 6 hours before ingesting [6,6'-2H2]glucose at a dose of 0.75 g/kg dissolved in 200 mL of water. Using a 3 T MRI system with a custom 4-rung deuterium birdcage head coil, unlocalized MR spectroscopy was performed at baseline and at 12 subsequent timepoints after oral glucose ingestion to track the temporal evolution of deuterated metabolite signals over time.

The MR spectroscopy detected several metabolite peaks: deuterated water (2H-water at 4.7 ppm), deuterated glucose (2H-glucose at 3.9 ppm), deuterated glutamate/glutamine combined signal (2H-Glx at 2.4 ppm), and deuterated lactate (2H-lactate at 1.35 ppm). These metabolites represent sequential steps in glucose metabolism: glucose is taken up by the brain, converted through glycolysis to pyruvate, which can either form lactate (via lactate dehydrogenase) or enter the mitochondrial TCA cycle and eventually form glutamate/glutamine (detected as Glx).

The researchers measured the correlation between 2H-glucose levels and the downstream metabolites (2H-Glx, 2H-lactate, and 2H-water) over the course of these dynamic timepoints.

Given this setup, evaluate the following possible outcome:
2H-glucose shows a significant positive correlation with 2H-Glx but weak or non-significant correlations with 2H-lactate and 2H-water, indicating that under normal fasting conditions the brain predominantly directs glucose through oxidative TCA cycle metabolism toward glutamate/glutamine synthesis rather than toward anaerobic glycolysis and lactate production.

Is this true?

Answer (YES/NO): NO